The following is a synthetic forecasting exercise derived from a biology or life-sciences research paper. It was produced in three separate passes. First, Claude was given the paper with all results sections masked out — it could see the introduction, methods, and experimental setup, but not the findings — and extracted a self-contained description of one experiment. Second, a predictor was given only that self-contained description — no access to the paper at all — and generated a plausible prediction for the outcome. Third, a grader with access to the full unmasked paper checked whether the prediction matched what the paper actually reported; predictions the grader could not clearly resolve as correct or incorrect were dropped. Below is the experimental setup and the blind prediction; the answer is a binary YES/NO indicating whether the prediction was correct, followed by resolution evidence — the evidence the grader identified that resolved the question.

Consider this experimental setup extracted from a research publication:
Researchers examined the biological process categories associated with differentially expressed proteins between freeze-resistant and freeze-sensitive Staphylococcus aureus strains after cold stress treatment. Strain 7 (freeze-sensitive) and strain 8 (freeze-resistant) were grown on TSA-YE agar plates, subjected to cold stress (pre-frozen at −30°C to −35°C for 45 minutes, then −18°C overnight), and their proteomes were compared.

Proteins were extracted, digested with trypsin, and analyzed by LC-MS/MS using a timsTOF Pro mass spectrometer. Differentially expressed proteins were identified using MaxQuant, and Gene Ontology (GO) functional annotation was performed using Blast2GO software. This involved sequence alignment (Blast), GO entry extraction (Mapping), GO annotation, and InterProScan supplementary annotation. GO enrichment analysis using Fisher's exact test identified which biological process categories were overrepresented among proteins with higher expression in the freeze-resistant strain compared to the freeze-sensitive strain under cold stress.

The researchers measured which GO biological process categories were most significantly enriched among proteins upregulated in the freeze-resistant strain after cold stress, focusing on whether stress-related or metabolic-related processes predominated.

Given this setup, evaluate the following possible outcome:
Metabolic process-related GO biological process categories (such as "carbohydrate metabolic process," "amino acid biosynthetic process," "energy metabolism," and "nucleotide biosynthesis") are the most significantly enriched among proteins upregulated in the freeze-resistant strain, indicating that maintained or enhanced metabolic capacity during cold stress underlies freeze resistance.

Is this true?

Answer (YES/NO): NO